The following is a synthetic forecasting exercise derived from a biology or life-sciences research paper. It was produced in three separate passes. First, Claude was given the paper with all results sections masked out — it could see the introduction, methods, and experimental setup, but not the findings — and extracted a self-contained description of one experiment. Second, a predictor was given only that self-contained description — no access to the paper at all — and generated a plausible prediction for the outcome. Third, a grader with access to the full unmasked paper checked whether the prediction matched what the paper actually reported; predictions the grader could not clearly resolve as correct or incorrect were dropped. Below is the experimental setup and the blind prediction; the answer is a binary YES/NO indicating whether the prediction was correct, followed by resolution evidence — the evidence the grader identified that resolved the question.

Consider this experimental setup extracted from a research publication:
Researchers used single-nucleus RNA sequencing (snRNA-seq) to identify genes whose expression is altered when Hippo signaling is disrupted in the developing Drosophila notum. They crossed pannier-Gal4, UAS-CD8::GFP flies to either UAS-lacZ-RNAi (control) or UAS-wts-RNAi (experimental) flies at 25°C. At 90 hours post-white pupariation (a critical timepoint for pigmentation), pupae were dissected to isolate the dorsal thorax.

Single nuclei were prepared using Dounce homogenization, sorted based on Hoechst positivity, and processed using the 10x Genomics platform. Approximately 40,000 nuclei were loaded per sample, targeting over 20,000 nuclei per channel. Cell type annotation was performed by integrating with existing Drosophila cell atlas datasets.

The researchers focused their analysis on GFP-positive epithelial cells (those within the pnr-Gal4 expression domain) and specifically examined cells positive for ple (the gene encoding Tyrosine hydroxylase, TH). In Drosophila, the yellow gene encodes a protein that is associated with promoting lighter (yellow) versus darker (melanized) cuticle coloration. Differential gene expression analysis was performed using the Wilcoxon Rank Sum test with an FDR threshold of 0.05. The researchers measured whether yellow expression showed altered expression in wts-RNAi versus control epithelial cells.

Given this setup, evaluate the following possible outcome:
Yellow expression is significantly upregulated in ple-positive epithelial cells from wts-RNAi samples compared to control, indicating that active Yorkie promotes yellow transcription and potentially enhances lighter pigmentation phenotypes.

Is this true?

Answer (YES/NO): NO